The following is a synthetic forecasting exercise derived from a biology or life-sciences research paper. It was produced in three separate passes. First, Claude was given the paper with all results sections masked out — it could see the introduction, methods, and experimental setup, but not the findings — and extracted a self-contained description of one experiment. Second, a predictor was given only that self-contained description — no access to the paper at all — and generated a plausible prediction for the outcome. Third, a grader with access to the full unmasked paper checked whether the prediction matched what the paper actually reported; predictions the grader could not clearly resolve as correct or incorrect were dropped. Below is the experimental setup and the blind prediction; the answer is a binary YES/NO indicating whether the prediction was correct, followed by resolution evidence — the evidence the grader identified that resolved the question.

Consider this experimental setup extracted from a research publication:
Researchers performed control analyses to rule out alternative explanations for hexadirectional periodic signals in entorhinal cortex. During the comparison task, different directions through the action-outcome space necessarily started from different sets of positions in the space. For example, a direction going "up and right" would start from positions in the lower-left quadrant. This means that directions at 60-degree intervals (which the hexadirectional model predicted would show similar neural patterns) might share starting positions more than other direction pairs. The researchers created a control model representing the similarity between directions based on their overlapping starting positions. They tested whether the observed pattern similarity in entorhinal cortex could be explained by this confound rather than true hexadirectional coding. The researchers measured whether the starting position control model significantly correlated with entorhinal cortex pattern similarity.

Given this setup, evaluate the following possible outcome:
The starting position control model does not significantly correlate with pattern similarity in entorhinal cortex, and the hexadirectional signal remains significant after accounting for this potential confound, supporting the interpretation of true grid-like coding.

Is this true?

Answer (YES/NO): YES